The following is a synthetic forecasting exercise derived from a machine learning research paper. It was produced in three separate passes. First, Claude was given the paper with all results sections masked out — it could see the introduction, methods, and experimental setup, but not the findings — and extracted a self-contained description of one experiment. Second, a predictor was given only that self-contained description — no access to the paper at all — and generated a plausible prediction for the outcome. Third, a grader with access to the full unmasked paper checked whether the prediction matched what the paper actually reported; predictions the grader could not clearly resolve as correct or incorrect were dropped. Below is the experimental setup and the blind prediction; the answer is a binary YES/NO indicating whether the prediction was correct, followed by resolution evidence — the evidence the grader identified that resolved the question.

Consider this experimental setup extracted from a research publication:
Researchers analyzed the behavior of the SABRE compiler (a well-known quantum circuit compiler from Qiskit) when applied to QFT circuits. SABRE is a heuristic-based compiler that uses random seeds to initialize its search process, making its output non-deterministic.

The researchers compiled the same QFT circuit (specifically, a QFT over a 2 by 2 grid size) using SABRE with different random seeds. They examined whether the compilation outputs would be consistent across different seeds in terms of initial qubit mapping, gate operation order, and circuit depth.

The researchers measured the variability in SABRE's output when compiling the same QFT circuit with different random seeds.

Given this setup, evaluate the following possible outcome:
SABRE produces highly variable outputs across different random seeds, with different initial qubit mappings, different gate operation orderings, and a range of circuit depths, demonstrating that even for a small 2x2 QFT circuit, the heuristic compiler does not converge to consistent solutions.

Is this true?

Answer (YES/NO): YES